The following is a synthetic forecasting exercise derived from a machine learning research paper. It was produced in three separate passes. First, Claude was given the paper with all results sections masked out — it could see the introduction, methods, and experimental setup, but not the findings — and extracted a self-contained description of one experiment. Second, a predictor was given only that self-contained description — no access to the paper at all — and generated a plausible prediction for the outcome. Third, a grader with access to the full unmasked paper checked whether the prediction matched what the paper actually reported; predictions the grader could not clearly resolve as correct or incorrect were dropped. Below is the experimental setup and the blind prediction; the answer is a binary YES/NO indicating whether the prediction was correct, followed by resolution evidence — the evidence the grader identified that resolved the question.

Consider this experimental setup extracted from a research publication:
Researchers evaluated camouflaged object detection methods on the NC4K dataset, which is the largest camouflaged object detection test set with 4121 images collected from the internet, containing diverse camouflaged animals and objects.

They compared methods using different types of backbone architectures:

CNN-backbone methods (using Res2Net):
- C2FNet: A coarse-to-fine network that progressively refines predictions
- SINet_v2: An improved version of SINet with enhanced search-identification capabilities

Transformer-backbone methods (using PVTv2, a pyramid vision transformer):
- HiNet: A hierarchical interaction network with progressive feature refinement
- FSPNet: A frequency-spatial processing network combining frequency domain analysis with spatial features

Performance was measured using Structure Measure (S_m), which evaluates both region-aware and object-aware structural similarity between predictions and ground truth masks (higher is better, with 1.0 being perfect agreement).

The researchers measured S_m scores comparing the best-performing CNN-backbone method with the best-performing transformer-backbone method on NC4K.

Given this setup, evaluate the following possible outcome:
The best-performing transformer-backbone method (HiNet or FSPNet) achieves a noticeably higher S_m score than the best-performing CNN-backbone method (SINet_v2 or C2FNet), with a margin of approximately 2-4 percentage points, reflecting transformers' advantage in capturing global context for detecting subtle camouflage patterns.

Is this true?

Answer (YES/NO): YES